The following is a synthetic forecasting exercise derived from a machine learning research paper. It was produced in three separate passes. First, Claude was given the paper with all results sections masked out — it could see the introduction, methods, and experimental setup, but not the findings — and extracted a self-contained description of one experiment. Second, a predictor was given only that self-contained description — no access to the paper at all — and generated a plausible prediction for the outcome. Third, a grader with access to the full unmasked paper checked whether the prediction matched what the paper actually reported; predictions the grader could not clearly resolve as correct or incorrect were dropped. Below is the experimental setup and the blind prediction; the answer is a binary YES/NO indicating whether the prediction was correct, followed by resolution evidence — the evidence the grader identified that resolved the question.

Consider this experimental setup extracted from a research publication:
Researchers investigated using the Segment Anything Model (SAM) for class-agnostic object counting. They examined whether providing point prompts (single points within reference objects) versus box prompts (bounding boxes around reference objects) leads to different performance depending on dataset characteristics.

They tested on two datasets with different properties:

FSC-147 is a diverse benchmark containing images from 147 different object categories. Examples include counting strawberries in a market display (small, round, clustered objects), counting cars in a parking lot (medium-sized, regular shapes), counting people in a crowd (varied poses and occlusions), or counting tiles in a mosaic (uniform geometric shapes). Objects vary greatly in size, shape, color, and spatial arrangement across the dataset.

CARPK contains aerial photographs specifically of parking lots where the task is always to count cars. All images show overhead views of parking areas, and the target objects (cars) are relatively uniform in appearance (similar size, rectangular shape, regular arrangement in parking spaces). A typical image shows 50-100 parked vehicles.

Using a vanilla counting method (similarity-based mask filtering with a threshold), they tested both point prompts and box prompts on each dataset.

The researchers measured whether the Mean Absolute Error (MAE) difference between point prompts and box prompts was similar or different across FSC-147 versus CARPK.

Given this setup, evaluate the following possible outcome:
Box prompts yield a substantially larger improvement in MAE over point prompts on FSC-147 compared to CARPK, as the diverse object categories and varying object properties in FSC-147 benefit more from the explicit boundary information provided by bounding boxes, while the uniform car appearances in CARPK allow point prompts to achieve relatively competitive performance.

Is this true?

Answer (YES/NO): NO